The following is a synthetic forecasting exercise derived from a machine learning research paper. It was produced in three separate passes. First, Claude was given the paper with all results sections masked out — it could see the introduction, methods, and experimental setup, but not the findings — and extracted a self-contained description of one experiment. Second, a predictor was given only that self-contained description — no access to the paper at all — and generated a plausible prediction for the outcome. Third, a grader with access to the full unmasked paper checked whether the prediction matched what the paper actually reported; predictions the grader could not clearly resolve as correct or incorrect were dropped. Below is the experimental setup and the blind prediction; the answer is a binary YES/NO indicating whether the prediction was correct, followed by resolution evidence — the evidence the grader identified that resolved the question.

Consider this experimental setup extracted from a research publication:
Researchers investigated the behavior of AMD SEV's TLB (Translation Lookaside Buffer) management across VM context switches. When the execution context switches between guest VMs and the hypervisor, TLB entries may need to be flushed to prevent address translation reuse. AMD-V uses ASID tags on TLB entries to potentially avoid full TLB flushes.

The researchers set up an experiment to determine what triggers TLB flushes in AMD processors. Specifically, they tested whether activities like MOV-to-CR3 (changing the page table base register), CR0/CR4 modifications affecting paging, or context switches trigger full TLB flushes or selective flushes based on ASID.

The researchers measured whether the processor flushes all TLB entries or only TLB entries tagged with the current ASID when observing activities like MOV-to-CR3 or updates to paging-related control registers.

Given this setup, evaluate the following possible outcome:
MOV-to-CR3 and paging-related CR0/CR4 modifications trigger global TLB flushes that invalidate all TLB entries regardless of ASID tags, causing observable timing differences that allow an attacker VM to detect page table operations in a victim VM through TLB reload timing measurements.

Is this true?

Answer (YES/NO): NO